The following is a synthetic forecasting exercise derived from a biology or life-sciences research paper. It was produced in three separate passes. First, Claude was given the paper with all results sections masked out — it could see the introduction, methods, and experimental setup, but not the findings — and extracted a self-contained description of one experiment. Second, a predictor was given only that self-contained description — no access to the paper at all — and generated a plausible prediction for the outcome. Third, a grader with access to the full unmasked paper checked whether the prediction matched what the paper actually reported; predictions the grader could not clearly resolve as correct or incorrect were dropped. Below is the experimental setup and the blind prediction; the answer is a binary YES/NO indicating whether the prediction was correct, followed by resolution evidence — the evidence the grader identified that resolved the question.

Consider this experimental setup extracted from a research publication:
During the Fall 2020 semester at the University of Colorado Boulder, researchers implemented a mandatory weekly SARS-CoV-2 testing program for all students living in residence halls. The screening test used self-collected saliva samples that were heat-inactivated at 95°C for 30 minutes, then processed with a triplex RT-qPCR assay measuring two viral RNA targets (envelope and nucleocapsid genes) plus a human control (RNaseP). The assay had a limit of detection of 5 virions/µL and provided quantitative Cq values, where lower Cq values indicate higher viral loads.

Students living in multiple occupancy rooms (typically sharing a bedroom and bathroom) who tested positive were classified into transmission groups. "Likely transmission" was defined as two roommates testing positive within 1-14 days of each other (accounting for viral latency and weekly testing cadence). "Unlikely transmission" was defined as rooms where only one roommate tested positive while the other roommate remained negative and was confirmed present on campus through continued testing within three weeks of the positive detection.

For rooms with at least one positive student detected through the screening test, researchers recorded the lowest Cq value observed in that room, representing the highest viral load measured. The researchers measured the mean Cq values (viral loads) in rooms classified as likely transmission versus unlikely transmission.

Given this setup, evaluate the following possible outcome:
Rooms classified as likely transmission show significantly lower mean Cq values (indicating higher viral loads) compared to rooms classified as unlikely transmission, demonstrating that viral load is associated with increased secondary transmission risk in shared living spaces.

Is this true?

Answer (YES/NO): YES